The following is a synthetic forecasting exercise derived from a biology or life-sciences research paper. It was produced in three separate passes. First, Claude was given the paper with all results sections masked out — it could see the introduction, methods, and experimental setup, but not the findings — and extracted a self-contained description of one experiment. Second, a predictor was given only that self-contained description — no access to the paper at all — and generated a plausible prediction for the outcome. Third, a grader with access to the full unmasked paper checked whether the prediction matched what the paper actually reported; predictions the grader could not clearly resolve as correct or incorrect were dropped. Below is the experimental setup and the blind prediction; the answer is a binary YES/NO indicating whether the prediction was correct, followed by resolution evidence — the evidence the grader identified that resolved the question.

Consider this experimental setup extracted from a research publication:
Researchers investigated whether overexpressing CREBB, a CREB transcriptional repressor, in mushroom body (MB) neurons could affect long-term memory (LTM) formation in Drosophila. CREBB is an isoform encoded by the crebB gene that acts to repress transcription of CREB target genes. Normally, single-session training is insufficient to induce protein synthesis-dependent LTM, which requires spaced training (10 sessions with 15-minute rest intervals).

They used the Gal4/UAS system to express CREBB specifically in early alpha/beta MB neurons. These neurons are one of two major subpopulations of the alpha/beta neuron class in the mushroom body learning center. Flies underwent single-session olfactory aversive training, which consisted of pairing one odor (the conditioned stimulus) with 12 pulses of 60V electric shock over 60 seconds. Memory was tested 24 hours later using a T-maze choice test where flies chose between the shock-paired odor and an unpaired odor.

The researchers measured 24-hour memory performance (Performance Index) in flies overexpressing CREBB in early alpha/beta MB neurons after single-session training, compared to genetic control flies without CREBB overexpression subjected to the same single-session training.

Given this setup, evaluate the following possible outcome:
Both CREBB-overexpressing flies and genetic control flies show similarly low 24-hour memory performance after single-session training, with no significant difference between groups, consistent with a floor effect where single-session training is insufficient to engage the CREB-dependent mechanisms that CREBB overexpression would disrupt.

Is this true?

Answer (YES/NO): NO